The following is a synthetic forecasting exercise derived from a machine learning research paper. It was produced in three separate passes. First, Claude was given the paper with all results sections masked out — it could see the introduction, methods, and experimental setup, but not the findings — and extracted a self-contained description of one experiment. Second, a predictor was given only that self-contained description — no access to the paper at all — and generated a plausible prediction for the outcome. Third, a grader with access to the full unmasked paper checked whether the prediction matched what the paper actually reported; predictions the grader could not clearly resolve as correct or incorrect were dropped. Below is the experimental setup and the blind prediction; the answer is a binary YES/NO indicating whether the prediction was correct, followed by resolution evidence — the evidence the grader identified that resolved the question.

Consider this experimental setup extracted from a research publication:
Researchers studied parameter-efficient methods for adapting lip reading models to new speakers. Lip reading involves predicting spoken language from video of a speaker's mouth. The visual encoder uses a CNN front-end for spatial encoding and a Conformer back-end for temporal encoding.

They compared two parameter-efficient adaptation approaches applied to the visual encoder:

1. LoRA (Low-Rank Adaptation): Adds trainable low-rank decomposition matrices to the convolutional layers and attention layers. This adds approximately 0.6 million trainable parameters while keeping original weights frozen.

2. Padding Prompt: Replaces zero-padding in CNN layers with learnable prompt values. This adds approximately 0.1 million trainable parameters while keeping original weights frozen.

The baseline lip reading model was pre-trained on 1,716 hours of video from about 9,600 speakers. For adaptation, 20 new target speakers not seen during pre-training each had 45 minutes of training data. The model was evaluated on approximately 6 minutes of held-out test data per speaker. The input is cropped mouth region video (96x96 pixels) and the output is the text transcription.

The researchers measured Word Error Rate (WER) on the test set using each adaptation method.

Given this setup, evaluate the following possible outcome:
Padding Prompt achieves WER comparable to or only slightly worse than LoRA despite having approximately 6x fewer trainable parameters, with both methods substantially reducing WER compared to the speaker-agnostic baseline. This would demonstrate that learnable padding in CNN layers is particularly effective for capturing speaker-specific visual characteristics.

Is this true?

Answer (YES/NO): YES